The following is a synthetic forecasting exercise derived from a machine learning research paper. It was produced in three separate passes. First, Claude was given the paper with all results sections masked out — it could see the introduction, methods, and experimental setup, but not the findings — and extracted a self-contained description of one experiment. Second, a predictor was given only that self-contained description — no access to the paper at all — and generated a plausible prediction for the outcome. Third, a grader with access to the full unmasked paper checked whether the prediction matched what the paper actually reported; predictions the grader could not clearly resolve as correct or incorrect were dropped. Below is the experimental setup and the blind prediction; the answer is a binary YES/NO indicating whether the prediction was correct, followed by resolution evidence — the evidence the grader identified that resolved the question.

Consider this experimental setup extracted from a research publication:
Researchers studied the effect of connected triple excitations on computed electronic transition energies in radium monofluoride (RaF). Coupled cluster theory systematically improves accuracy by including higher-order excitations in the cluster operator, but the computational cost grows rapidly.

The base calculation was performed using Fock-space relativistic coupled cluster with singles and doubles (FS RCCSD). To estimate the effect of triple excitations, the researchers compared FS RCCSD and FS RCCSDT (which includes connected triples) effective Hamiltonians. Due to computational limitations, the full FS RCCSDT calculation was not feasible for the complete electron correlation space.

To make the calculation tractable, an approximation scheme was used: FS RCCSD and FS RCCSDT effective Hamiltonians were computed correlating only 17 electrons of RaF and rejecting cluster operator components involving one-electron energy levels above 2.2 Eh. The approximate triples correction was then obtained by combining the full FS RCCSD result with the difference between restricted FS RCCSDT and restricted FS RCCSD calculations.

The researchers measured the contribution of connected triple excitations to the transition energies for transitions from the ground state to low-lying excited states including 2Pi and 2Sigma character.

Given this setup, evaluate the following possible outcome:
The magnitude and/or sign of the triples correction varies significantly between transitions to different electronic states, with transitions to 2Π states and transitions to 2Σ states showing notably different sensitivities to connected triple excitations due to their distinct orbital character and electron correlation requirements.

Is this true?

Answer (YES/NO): YES